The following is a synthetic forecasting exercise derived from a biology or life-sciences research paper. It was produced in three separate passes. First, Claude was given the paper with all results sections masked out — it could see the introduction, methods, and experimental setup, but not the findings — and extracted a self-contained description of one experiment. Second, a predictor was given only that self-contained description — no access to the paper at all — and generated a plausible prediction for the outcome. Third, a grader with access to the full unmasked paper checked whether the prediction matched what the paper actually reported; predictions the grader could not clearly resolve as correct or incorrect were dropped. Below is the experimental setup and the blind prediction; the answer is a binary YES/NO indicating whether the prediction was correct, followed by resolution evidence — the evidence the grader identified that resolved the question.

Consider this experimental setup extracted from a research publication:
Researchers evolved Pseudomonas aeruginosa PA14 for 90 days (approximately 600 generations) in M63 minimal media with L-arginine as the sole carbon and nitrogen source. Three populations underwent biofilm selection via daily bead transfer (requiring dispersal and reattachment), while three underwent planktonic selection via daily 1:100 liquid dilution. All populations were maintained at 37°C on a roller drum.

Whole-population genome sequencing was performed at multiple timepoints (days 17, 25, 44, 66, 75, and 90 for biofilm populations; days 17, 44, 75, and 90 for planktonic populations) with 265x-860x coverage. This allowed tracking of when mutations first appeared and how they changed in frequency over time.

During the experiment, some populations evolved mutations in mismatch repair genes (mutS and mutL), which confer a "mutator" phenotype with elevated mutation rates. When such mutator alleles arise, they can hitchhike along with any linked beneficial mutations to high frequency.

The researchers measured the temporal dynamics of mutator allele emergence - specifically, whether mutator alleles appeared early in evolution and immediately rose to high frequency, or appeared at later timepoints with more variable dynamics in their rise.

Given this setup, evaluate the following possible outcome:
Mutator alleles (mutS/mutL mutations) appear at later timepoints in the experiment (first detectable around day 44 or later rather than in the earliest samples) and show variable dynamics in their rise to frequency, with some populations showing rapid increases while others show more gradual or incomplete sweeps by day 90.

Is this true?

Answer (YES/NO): NO